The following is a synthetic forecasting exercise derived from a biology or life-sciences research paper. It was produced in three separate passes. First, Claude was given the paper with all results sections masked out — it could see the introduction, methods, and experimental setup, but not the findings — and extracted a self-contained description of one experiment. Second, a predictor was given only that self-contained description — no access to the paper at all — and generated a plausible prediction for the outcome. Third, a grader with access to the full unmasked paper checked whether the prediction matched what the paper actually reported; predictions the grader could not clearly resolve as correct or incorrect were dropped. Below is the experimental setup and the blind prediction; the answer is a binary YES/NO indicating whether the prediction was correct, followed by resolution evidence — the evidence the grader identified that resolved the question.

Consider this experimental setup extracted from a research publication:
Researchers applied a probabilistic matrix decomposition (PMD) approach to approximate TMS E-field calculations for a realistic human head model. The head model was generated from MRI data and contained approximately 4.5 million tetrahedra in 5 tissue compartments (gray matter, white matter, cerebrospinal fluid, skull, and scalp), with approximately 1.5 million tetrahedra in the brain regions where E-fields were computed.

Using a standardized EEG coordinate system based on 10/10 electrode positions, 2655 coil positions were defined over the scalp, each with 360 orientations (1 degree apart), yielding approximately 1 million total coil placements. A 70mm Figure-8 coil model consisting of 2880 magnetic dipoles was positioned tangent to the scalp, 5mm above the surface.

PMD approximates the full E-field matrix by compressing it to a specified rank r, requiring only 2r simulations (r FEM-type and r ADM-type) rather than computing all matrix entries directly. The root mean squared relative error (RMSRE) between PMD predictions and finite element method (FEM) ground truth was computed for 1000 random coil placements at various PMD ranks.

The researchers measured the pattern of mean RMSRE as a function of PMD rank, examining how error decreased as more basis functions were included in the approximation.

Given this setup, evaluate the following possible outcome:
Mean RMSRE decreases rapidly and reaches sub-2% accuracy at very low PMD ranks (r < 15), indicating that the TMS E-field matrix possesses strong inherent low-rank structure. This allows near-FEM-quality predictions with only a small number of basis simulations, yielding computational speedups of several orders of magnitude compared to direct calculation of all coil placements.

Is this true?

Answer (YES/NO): NO